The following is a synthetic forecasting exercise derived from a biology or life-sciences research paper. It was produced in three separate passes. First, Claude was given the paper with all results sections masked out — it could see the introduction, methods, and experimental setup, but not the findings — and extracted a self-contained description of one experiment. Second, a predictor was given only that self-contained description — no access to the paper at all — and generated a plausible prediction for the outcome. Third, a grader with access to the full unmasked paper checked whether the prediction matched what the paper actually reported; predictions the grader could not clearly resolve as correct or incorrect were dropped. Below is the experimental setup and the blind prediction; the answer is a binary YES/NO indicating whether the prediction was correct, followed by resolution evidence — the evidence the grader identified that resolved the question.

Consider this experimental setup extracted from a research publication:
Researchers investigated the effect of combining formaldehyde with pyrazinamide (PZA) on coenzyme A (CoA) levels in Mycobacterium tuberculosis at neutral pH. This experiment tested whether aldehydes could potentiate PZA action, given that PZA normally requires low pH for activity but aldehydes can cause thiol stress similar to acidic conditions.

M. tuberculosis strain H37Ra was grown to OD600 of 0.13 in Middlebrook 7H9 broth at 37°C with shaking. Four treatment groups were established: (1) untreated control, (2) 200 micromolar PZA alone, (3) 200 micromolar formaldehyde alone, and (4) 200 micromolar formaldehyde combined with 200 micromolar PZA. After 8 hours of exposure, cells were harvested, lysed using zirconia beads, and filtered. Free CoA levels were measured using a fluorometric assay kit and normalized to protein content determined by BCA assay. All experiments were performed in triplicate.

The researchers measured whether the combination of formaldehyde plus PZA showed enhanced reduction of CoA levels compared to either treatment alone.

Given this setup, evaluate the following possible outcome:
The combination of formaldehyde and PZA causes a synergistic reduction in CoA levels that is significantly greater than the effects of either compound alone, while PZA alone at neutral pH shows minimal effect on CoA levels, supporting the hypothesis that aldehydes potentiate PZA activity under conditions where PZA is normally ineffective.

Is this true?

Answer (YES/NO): NO